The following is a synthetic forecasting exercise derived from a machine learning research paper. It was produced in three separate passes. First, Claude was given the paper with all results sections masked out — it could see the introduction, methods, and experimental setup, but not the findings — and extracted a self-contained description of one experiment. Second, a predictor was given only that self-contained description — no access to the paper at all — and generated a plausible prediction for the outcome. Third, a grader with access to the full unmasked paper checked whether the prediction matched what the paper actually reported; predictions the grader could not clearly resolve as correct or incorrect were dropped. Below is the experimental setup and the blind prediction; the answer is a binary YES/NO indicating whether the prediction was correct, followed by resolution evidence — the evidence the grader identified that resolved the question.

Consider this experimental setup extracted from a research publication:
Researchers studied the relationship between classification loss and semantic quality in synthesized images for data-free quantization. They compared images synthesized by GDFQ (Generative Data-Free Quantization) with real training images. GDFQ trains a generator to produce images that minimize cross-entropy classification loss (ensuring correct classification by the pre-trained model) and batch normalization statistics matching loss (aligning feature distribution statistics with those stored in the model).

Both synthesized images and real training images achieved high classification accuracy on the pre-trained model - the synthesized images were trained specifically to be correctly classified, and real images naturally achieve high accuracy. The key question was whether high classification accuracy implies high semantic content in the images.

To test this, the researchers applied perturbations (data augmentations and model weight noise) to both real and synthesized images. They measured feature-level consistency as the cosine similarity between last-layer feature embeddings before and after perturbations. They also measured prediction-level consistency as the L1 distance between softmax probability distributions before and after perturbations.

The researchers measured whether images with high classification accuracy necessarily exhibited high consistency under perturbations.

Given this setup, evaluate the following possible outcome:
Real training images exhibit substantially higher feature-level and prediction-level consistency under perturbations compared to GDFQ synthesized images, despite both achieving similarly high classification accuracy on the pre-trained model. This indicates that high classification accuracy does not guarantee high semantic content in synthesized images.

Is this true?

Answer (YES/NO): YES